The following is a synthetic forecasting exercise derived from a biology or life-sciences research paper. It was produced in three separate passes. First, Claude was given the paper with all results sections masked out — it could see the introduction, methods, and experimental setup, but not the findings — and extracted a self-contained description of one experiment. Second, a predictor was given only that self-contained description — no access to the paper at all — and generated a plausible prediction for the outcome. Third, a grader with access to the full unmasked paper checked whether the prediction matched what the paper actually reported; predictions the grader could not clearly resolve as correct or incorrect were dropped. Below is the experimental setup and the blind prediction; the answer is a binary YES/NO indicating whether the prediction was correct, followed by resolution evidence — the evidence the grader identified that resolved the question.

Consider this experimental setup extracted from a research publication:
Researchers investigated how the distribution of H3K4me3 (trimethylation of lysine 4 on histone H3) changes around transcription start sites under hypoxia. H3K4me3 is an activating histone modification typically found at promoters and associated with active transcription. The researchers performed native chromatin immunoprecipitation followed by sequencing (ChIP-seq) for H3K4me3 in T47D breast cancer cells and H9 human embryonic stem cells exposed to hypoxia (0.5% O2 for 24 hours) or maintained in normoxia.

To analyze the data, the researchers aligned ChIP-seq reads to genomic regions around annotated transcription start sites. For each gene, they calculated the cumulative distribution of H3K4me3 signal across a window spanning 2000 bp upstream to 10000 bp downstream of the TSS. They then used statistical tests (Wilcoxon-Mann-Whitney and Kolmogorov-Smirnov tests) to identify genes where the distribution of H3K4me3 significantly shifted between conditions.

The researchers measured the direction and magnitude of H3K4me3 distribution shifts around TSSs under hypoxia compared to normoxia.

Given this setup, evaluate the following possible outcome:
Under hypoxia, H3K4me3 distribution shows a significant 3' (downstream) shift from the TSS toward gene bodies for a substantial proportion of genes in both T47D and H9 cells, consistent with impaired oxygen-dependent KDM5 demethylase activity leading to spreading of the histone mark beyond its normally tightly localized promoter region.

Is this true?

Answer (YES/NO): NO